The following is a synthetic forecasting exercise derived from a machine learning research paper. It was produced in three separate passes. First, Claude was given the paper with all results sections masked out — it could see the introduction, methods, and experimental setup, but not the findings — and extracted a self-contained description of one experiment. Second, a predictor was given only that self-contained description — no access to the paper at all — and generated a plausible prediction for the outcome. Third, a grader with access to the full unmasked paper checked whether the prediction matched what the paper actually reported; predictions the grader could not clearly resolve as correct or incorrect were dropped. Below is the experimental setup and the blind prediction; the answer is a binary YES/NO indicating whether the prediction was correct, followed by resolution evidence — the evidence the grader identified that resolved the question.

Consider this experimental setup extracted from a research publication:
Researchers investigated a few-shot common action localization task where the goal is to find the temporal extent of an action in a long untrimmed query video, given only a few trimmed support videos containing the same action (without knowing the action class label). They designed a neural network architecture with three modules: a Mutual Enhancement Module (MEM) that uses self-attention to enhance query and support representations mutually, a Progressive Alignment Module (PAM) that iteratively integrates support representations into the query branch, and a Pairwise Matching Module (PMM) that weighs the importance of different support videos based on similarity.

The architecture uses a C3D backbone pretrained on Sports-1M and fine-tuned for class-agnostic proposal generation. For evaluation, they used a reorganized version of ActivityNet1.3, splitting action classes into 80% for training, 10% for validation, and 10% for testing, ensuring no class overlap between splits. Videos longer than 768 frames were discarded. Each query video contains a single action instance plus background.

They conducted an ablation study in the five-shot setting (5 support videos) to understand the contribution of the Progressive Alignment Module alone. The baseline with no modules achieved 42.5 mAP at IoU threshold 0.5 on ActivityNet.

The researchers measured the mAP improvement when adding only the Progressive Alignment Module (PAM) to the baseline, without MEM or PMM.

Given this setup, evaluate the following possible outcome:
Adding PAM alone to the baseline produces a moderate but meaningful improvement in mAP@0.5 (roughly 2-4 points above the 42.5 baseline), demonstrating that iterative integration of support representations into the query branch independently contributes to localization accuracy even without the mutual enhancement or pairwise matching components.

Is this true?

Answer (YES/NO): NO